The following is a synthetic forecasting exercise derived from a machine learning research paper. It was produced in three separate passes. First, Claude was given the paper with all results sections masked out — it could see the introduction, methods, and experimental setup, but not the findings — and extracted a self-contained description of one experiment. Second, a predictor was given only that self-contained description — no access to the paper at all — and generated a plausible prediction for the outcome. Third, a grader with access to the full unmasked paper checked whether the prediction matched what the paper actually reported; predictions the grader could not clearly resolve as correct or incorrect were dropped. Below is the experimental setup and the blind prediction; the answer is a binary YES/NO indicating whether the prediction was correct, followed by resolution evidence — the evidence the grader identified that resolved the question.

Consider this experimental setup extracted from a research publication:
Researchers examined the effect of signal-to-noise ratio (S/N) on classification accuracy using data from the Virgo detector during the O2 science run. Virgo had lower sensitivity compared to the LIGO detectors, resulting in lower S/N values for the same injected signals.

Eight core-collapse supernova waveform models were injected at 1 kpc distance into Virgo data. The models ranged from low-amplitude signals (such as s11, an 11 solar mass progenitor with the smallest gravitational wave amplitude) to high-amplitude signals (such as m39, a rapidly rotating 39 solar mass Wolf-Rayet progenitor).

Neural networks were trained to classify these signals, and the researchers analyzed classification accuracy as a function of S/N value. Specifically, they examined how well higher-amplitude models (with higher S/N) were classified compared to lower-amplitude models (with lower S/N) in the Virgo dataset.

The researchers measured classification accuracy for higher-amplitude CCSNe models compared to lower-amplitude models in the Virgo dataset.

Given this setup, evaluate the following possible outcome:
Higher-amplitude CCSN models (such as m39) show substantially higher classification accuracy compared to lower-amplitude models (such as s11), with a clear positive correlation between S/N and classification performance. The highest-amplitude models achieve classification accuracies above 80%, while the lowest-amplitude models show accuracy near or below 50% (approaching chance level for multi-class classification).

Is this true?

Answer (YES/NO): YES